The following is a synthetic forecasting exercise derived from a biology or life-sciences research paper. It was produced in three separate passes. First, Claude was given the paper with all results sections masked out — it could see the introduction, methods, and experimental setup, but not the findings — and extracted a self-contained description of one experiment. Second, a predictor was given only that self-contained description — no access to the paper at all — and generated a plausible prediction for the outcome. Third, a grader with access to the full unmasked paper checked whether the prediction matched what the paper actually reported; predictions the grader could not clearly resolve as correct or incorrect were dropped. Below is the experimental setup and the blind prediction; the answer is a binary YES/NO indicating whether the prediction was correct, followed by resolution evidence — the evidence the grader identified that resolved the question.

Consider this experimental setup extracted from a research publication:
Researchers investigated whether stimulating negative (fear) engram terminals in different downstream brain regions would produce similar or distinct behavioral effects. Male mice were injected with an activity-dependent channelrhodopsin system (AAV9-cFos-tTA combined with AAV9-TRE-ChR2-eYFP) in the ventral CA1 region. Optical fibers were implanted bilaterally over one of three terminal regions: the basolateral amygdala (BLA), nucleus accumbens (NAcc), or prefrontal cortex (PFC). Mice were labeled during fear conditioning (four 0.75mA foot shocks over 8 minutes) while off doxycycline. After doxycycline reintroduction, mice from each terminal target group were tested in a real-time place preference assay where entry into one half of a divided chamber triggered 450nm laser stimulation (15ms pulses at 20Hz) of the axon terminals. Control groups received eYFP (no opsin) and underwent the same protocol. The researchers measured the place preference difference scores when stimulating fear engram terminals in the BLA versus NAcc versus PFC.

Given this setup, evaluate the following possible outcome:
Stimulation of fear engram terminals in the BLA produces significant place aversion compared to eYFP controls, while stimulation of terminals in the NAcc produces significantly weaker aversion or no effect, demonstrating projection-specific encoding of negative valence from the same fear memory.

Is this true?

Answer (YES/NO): NO